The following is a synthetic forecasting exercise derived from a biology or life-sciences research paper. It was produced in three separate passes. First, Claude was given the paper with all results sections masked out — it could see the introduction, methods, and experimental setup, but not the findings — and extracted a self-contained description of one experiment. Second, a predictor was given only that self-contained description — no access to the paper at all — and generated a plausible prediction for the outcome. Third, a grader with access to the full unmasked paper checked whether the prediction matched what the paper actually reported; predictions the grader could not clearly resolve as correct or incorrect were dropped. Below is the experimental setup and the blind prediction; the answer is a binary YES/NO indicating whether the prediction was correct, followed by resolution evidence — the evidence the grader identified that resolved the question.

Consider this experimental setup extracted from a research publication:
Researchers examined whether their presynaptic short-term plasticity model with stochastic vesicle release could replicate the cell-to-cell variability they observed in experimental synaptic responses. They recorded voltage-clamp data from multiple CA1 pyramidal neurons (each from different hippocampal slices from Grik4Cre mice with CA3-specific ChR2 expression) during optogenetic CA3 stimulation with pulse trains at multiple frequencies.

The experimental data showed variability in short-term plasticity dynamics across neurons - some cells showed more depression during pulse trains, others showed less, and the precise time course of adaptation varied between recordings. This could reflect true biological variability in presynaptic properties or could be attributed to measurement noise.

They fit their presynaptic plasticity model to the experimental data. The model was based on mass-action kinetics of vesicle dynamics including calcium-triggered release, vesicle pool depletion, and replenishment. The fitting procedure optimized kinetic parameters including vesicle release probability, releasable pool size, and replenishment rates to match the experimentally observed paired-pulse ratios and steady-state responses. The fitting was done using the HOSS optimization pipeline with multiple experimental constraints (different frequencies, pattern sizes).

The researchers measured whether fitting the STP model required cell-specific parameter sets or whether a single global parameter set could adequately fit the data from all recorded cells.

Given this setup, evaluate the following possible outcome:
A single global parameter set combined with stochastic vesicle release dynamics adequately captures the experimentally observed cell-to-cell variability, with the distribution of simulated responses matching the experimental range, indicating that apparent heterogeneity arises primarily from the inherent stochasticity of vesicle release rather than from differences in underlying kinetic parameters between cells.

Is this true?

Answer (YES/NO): NO